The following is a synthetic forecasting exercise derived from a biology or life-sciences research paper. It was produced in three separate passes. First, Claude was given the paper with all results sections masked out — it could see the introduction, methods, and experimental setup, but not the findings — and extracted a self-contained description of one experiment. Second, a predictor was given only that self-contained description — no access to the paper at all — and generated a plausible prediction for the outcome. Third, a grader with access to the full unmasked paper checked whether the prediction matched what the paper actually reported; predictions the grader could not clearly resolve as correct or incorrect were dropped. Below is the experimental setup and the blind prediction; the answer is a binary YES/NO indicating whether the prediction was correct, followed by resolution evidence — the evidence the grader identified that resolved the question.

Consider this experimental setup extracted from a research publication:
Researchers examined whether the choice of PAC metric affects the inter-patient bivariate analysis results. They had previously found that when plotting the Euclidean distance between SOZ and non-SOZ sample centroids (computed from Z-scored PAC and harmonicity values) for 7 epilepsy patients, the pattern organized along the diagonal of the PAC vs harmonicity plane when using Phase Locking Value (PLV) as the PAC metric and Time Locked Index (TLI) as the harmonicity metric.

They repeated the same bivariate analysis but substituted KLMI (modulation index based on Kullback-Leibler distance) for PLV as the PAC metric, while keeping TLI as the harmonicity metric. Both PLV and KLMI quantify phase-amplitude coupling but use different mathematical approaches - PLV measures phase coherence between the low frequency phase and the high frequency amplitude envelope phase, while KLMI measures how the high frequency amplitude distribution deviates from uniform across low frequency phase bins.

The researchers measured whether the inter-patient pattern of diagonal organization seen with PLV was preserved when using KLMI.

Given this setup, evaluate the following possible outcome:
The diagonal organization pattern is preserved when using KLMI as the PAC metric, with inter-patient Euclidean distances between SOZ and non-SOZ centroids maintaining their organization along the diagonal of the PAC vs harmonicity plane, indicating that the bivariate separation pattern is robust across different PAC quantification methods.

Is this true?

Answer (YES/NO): YES